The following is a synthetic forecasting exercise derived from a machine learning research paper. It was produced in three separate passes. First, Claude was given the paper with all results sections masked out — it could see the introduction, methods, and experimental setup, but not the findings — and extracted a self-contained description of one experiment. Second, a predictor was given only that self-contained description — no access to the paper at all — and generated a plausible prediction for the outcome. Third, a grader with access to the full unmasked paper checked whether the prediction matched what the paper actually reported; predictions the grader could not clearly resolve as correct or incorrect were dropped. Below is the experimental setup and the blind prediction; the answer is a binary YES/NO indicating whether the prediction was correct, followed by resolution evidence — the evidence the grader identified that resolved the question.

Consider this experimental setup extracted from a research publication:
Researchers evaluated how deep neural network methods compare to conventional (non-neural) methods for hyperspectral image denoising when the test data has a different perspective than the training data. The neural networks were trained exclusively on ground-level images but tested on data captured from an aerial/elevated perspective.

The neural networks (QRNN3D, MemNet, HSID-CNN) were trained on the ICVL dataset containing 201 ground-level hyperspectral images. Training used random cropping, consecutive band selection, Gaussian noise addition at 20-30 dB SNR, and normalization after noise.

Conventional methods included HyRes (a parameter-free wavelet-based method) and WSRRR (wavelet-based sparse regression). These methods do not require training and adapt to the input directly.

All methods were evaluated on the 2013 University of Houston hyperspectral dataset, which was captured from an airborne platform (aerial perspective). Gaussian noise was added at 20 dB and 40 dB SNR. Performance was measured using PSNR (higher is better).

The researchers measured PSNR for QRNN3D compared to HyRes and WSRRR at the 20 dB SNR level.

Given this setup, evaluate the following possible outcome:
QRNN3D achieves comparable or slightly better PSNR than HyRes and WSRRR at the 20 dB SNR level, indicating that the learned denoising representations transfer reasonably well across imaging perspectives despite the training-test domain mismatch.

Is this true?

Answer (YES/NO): NO